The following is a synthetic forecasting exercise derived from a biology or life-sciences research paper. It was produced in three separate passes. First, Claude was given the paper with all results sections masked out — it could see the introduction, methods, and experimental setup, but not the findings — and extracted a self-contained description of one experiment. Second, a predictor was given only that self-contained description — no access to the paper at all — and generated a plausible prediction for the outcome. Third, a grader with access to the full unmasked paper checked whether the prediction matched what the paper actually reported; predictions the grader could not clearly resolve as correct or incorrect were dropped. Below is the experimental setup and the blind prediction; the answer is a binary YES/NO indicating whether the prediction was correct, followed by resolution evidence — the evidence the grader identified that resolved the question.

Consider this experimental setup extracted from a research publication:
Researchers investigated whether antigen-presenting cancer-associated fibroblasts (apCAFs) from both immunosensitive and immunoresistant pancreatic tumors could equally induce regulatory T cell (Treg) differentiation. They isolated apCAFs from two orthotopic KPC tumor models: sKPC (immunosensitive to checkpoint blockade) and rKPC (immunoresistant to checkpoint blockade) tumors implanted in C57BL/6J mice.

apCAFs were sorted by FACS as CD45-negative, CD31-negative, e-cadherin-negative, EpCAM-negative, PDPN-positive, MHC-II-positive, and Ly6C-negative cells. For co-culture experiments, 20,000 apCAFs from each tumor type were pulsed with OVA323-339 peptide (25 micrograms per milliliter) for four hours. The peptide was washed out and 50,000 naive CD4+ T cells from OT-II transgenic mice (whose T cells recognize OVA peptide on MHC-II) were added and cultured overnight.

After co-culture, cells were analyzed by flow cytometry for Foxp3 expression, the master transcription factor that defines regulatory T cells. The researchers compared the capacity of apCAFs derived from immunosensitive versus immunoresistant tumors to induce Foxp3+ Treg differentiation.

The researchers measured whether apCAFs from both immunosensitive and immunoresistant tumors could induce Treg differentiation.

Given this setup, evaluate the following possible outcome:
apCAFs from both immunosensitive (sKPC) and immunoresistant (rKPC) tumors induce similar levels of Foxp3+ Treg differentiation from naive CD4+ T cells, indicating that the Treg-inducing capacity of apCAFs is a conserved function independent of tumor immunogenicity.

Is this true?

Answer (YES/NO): NO